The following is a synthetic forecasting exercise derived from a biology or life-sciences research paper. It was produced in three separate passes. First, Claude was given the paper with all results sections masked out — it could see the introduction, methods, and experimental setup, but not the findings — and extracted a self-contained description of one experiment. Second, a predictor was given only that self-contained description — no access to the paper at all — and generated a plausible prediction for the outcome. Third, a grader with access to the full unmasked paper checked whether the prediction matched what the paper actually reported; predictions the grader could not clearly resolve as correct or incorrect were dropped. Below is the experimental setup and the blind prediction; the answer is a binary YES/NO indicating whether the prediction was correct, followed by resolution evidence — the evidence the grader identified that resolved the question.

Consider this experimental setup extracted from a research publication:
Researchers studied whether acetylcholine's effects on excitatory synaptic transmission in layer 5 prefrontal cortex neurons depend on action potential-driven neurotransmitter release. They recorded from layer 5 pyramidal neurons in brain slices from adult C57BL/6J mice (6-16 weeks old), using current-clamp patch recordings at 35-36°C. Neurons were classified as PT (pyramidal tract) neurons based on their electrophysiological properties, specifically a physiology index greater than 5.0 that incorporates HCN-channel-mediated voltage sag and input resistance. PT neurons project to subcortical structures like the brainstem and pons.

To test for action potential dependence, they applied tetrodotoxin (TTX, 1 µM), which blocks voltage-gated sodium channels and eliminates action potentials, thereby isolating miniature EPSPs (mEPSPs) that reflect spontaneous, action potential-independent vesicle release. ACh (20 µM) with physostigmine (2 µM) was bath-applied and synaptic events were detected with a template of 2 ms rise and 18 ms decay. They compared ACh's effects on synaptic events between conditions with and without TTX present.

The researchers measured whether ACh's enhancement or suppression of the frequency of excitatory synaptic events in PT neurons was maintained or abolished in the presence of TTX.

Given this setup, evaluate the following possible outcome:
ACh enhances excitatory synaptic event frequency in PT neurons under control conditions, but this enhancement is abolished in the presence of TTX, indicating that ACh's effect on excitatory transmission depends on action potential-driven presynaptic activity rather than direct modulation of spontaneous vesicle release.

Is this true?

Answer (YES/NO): YES